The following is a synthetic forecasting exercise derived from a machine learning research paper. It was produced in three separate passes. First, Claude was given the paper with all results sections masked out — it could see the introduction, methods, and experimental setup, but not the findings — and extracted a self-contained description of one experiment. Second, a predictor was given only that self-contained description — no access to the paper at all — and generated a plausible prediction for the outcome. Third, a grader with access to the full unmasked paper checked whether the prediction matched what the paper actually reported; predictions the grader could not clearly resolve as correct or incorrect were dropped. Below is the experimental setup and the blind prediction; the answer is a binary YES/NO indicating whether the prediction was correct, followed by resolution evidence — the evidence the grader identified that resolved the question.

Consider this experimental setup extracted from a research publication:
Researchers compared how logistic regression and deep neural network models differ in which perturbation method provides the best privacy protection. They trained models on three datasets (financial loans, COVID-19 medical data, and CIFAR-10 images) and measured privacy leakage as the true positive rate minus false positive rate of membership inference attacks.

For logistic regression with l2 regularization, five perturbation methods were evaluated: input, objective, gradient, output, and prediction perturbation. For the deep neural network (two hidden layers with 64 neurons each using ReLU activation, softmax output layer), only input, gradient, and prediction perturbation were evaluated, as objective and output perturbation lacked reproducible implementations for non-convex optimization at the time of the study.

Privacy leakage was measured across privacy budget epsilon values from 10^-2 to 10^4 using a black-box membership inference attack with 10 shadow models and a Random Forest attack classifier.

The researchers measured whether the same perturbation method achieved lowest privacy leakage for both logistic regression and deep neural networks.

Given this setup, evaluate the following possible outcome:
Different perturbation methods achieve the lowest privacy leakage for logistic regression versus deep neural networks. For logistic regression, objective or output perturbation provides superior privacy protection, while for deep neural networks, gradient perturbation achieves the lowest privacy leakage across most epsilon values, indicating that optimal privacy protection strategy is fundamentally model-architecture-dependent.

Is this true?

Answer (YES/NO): YES